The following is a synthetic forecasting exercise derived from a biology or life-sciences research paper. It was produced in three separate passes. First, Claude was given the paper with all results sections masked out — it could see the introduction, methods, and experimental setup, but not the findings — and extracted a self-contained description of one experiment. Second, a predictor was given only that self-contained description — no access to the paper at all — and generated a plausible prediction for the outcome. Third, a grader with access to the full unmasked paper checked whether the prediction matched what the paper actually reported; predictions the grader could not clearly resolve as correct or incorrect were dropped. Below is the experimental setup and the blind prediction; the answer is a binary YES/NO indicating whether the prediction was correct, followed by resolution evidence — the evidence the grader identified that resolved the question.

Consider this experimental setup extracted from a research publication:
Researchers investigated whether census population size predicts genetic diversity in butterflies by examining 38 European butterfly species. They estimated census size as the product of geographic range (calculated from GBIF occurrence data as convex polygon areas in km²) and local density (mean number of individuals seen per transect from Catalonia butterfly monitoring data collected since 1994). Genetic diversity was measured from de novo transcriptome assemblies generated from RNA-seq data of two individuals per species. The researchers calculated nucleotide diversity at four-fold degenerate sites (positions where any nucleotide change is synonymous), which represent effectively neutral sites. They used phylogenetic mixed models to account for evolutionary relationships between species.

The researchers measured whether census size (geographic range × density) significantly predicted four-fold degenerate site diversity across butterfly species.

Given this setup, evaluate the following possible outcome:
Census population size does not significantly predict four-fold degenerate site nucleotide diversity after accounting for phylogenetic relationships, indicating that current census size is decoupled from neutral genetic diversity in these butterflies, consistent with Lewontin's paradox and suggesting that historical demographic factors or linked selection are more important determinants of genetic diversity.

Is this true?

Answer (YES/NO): YES